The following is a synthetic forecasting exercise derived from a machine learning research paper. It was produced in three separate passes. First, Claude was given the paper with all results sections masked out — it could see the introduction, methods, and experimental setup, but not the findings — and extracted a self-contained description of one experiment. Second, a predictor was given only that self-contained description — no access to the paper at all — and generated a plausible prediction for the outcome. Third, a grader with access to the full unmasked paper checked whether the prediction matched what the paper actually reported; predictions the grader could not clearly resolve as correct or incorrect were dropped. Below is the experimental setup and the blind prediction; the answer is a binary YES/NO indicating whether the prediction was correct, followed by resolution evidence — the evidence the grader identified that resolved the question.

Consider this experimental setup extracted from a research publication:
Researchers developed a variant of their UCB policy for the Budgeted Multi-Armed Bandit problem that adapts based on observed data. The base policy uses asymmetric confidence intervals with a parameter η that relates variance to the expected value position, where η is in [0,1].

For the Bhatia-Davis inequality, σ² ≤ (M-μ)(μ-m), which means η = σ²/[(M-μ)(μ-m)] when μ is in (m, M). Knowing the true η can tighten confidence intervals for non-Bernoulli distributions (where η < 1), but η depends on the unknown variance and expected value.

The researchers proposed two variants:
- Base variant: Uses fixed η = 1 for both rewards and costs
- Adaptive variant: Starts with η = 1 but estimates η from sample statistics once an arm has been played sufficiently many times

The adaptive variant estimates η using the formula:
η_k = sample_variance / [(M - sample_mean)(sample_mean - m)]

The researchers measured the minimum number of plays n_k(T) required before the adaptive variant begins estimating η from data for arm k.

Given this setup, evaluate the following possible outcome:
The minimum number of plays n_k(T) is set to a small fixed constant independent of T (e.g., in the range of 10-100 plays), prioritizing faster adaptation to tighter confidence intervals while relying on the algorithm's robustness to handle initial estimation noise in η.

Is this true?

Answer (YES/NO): YES